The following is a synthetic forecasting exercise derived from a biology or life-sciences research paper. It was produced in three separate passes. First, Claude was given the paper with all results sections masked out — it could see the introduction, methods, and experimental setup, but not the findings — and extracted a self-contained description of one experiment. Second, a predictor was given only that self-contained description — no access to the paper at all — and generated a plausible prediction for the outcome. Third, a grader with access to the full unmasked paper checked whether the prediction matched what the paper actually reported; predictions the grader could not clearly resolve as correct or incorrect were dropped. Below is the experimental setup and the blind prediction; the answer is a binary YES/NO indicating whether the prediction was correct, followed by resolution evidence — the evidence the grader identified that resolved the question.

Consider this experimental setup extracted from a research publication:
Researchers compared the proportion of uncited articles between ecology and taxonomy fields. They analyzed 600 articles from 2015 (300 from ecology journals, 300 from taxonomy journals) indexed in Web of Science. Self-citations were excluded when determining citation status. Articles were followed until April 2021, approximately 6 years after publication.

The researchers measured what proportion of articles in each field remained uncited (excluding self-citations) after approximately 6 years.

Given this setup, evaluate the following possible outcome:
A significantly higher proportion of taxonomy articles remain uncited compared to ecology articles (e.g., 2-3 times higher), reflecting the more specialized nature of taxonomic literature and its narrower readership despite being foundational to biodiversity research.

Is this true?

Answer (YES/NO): NO